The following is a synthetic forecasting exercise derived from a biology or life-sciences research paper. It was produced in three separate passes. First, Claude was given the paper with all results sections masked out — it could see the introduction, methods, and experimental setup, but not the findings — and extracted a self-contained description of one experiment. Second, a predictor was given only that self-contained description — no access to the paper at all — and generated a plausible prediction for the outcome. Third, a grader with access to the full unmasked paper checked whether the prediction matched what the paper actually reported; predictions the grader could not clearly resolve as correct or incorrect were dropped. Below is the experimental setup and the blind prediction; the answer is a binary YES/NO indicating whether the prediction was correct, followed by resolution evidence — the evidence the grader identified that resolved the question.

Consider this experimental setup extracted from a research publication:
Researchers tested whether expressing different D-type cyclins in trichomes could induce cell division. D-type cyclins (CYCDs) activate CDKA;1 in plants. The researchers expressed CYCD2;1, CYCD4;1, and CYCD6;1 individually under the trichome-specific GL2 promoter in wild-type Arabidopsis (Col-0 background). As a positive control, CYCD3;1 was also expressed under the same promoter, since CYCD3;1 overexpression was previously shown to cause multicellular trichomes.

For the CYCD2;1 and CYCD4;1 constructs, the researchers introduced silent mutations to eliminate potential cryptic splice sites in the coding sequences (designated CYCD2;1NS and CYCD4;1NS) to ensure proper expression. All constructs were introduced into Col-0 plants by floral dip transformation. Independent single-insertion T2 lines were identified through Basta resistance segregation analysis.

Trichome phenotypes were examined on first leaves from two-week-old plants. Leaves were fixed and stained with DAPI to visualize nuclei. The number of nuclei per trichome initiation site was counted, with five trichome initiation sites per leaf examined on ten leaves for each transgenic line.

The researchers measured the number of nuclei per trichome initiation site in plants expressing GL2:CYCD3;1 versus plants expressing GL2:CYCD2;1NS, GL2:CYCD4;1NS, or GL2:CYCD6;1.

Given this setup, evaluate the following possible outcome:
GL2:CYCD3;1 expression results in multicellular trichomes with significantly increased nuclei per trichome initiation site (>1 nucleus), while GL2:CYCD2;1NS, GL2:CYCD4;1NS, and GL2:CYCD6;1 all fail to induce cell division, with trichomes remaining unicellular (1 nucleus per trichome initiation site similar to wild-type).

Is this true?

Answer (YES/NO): YES